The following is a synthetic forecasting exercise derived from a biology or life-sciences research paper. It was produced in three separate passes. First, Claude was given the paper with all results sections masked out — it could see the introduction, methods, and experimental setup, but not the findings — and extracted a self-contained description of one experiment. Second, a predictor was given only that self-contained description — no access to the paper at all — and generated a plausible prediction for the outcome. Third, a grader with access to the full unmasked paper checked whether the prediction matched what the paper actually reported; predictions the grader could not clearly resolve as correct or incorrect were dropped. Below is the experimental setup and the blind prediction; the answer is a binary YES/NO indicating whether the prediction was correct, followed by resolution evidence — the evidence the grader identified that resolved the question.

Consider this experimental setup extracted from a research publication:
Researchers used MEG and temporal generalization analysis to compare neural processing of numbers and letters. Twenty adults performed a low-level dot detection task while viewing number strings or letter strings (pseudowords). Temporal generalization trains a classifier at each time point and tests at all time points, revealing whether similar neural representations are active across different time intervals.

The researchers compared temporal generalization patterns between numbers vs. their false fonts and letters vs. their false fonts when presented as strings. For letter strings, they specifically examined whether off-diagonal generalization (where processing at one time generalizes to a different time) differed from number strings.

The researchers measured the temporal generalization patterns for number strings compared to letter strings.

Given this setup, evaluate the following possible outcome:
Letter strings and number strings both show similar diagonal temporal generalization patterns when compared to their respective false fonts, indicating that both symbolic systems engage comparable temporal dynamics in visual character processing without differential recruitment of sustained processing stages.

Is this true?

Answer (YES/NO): NO